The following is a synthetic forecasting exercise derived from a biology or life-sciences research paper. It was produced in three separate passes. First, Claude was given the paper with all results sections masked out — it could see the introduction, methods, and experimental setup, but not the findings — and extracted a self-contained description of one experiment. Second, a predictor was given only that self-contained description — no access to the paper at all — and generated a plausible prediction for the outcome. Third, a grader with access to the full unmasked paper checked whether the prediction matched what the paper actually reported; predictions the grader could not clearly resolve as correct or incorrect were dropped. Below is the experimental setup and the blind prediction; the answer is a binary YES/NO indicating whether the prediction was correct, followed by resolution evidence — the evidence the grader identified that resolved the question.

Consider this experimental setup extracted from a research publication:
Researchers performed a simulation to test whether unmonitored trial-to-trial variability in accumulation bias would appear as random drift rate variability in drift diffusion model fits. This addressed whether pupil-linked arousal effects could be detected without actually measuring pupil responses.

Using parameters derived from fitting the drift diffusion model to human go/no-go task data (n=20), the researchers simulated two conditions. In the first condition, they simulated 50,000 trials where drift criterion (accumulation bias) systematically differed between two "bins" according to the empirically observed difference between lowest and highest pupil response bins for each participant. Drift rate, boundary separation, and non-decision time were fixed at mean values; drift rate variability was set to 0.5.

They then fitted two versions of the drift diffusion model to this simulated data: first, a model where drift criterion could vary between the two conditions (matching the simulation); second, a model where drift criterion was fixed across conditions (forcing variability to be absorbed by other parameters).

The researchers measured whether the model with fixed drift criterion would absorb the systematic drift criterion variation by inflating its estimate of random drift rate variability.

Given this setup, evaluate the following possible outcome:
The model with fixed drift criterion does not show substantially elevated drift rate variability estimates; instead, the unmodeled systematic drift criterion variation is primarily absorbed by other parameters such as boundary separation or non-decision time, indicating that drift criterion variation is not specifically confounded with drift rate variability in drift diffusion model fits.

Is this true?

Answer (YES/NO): NO